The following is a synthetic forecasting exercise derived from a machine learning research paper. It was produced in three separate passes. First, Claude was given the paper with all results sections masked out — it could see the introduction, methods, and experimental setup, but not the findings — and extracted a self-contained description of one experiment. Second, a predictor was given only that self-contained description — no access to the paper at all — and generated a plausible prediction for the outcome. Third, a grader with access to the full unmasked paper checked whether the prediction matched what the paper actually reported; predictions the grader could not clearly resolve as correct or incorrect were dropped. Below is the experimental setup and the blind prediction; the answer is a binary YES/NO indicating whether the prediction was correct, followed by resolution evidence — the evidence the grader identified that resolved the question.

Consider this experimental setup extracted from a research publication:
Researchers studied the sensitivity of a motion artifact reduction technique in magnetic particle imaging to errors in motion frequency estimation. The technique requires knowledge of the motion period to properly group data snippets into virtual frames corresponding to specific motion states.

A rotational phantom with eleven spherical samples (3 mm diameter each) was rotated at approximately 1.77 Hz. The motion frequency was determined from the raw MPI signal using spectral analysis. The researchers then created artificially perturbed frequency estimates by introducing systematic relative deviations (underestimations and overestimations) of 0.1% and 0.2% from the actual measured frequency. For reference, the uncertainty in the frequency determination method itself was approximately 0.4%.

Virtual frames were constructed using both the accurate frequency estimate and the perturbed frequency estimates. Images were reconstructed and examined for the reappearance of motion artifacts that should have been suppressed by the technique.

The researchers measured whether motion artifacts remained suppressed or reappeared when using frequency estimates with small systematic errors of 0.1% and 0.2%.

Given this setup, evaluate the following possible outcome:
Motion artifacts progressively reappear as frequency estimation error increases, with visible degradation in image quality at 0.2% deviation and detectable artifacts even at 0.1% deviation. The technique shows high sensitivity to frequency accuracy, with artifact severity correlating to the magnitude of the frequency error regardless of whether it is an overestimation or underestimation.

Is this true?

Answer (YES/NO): YES